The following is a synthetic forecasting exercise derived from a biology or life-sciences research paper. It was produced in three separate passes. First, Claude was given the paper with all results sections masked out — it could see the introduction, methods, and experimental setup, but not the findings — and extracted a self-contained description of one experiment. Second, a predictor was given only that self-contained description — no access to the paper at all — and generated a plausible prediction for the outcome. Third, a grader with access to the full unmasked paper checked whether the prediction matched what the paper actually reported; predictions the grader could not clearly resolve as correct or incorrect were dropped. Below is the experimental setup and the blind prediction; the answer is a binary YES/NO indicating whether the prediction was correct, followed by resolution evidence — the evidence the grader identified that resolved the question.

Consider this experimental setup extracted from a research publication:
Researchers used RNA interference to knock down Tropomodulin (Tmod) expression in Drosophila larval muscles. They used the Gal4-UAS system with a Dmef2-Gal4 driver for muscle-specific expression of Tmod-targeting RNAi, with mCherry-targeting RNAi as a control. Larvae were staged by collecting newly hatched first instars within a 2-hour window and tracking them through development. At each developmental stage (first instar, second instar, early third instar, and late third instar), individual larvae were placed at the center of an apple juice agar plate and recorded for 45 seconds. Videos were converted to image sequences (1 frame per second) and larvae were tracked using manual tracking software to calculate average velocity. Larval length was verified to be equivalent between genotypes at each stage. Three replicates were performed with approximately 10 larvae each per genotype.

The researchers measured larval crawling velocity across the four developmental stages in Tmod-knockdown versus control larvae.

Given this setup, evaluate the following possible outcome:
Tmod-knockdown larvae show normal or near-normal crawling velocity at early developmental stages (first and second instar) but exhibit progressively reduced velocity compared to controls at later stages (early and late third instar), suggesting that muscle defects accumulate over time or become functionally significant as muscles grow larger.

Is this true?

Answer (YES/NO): NO